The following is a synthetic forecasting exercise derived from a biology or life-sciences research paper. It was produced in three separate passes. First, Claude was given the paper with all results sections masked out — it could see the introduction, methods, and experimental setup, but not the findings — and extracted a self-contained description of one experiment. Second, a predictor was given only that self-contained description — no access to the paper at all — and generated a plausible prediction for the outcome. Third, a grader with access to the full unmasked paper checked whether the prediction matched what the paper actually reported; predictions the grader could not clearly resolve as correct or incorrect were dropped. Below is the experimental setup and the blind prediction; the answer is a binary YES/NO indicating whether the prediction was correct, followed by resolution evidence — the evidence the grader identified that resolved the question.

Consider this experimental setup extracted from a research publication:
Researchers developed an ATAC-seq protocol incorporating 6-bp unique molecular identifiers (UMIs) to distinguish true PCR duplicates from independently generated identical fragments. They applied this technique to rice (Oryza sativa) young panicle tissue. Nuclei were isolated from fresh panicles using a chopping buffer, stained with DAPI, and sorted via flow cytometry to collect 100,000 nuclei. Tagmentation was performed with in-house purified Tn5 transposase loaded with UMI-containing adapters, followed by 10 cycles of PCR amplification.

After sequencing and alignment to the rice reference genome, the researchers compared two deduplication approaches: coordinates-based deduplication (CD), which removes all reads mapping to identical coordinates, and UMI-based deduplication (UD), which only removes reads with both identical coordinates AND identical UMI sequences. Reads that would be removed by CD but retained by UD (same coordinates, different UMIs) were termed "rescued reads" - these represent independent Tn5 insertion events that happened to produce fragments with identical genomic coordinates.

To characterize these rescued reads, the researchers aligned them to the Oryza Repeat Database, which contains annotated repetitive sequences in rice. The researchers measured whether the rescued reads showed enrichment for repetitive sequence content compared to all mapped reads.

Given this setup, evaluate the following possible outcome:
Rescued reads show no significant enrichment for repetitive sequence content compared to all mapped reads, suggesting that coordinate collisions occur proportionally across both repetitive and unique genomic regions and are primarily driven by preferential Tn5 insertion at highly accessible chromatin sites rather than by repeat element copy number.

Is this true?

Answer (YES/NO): NO